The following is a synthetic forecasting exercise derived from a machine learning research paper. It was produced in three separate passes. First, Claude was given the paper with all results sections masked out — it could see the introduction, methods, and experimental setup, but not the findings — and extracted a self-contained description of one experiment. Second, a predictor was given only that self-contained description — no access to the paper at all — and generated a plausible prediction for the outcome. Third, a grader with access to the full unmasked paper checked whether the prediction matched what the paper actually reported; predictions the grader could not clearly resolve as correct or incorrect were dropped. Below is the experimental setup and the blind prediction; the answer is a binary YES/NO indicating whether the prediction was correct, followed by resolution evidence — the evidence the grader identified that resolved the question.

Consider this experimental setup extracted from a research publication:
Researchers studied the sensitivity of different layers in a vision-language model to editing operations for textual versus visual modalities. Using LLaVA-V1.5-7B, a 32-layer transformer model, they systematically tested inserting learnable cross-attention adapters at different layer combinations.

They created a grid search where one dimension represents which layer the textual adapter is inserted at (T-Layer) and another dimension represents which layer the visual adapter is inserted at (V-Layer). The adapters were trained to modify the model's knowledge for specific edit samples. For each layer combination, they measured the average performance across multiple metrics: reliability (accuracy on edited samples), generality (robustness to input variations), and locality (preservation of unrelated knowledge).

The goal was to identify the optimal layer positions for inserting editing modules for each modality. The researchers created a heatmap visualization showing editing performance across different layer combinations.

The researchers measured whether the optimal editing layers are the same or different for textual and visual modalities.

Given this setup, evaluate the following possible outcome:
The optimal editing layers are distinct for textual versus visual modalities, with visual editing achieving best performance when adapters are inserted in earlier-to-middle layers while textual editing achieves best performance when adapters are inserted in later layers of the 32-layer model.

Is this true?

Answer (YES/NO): NO